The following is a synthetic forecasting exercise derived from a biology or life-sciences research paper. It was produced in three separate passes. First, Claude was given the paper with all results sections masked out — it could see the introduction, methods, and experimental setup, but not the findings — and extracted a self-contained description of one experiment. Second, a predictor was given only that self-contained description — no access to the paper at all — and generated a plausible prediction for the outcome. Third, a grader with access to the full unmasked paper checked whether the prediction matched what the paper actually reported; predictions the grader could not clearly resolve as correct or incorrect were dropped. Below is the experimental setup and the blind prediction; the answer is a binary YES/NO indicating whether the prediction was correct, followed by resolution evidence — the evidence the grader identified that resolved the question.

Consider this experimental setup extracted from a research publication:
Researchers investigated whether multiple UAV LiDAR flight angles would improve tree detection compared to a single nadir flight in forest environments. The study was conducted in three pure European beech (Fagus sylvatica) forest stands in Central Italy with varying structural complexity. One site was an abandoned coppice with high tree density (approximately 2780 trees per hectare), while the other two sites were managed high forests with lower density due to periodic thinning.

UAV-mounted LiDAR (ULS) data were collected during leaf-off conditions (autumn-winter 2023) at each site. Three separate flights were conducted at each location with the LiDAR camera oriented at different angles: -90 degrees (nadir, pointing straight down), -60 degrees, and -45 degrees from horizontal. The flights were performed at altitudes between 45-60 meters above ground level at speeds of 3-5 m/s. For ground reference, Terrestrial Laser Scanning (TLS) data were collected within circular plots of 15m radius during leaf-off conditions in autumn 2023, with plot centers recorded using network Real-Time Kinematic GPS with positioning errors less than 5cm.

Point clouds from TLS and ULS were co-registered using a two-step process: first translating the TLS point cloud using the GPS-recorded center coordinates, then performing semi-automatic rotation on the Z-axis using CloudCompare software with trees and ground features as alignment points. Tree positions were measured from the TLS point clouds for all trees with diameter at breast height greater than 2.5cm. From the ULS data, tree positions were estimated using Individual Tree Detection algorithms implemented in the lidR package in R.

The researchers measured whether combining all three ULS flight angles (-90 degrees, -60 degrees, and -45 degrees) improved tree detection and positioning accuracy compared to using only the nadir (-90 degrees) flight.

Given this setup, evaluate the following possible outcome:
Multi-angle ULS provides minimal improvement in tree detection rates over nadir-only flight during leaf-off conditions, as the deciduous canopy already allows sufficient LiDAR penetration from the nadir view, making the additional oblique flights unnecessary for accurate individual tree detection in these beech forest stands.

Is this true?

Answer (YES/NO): YES